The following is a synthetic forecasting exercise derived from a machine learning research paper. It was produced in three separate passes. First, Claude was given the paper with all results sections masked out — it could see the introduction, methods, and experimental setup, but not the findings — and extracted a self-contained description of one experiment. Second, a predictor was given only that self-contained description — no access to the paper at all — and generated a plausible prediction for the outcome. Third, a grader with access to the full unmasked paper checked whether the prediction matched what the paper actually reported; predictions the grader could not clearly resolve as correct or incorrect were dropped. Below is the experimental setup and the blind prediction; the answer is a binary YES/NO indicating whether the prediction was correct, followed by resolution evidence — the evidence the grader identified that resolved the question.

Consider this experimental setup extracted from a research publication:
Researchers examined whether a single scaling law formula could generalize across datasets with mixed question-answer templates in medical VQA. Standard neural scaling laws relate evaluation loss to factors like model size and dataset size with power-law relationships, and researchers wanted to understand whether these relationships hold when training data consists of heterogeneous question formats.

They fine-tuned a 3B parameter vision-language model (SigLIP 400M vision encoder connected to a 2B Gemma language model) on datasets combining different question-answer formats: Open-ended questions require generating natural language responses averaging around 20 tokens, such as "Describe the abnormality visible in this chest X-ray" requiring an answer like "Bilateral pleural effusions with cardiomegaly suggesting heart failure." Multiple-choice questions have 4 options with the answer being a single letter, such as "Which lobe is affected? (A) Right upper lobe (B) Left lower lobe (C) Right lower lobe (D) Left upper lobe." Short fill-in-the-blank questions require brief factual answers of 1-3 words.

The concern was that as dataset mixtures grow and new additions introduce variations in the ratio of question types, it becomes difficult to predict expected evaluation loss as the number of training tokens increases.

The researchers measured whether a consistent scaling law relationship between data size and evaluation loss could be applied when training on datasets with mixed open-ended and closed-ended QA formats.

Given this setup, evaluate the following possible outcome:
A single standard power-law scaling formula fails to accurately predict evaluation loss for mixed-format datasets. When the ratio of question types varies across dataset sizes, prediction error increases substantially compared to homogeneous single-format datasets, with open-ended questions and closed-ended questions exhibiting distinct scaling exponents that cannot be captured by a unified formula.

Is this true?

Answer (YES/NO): NO